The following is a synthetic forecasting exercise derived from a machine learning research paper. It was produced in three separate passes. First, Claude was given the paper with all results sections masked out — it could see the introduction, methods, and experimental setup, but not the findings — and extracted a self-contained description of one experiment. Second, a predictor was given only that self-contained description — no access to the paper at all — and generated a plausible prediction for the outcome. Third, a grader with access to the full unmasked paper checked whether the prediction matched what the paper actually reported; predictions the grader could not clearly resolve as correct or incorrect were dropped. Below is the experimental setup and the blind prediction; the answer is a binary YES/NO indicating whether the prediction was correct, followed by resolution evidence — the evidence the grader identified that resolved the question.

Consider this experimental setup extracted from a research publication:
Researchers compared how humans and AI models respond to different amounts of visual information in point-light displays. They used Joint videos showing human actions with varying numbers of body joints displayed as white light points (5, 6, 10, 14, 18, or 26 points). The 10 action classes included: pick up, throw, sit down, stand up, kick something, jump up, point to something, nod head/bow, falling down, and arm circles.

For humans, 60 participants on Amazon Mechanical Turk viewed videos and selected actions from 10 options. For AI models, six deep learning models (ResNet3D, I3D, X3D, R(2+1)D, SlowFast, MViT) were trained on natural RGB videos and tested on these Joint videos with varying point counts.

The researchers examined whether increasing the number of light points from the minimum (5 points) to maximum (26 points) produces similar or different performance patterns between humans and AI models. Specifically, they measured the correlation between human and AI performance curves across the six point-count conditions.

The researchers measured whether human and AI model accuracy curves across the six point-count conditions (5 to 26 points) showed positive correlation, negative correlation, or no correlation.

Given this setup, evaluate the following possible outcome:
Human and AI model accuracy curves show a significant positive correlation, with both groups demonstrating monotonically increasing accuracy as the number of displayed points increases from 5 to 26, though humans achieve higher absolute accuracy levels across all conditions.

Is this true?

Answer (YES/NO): NO